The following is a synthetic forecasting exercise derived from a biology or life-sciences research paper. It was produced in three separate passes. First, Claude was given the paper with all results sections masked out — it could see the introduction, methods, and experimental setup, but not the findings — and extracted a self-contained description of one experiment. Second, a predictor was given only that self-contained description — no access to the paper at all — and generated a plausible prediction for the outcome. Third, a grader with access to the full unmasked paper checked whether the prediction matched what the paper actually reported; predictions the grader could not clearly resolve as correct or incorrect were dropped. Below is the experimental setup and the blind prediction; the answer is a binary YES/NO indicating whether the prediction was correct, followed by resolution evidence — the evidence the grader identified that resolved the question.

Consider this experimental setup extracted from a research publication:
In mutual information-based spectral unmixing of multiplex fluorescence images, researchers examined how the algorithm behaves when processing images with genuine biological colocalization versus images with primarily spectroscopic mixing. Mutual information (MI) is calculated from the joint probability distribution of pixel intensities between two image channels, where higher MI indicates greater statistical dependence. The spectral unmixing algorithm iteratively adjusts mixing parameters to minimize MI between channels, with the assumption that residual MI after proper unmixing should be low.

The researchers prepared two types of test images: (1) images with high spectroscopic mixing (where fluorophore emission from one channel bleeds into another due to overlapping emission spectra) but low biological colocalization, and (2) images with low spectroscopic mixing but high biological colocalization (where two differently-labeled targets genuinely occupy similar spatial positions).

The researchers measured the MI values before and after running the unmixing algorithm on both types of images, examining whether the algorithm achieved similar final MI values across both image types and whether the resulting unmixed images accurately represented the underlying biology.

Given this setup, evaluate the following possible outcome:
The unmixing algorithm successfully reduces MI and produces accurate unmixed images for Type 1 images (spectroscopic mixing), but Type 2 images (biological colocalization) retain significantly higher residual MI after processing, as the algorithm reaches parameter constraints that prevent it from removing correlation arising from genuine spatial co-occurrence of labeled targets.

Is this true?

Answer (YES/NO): NO